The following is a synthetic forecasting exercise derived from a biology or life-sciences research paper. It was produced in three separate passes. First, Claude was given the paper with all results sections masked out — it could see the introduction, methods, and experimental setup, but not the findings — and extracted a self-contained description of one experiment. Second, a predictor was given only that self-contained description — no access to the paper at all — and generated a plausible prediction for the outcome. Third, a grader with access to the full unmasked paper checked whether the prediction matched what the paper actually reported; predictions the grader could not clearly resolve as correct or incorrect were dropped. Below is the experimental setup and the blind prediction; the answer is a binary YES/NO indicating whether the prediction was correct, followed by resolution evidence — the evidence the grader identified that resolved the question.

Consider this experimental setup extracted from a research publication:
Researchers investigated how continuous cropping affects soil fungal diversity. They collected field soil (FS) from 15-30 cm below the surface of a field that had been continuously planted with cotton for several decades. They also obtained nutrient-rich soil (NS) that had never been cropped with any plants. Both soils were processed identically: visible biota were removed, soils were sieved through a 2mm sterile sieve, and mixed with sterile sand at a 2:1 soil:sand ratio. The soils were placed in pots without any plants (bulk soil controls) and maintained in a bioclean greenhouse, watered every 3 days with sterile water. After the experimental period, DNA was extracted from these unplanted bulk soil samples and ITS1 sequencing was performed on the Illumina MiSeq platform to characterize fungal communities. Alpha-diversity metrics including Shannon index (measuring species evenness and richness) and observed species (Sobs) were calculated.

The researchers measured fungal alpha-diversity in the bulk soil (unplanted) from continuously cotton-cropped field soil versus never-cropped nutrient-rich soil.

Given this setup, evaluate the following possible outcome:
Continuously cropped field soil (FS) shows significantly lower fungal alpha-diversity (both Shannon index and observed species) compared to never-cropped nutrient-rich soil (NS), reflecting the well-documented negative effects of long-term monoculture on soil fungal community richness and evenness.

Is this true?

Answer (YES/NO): NO